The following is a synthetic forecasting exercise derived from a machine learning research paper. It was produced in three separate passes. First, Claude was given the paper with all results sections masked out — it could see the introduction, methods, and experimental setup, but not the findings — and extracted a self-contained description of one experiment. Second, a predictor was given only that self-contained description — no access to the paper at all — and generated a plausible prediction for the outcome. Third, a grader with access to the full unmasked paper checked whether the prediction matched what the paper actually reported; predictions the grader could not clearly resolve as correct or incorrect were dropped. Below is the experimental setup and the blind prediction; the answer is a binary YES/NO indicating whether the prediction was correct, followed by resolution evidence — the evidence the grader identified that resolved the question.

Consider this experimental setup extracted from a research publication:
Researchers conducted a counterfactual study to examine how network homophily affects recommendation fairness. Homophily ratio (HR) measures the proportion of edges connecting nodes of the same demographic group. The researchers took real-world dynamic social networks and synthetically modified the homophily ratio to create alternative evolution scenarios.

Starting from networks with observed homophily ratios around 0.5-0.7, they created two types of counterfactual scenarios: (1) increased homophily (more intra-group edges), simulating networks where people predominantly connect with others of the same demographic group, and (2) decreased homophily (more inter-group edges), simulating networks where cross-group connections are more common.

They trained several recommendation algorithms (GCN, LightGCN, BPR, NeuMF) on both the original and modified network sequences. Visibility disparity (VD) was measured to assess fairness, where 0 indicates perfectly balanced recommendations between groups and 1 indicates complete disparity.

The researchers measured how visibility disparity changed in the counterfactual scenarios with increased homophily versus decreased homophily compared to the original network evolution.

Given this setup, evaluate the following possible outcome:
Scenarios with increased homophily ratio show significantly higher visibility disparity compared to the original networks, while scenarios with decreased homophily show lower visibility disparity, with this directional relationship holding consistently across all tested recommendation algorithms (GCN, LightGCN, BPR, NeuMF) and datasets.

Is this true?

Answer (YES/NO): NO